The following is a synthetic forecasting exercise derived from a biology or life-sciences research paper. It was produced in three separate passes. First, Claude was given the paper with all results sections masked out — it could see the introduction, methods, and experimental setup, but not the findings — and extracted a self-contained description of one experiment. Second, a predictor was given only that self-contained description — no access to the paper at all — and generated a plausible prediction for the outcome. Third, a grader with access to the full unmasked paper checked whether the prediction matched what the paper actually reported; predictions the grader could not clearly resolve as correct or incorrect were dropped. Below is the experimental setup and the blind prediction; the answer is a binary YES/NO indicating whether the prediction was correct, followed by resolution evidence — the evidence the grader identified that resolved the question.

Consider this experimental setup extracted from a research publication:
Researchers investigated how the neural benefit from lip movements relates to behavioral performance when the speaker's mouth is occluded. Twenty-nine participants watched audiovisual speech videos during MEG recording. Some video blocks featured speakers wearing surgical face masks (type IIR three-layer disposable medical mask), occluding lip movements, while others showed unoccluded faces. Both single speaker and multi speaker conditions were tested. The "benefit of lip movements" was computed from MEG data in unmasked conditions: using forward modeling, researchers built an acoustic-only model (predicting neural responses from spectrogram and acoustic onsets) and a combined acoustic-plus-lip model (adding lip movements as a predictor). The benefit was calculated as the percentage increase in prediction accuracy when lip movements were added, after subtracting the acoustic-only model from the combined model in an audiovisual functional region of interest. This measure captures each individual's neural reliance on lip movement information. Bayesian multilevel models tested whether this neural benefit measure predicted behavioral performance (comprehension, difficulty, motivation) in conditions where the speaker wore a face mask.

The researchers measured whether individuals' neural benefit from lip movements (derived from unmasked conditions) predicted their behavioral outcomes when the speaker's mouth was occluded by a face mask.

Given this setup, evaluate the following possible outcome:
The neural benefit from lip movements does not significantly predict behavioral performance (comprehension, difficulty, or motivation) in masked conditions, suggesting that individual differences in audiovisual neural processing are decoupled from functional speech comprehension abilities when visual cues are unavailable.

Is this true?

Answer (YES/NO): NO